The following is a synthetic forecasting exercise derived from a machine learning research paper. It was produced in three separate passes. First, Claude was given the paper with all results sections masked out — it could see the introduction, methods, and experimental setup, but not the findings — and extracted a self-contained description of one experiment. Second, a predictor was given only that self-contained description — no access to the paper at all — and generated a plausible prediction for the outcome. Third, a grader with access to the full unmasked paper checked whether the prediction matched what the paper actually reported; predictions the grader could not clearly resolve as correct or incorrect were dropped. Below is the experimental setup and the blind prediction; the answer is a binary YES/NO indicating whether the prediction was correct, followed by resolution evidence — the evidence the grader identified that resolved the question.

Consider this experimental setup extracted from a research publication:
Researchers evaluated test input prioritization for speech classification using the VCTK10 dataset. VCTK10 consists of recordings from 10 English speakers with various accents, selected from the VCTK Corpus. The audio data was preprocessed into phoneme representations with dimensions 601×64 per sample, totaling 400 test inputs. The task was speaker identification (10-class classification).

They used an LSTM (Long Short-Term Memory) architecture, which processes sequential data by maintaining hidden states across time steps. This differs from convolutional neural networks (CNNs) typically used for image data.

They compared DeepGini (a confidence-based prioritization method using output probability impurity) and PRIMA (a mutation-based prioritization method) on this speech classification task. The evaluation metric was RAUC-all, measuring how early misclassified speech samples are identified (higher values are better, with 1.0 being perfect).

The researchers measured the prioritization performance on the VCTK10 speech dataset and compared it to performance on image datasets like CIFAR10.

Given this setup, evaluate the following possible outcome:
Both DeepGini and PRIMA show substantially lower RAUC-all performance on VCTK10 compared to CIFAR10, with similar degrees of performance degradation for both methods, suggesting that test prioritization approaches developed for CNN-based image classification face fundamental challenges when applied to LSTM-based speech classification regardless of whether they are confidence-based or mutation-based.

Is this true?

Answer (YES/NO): NO